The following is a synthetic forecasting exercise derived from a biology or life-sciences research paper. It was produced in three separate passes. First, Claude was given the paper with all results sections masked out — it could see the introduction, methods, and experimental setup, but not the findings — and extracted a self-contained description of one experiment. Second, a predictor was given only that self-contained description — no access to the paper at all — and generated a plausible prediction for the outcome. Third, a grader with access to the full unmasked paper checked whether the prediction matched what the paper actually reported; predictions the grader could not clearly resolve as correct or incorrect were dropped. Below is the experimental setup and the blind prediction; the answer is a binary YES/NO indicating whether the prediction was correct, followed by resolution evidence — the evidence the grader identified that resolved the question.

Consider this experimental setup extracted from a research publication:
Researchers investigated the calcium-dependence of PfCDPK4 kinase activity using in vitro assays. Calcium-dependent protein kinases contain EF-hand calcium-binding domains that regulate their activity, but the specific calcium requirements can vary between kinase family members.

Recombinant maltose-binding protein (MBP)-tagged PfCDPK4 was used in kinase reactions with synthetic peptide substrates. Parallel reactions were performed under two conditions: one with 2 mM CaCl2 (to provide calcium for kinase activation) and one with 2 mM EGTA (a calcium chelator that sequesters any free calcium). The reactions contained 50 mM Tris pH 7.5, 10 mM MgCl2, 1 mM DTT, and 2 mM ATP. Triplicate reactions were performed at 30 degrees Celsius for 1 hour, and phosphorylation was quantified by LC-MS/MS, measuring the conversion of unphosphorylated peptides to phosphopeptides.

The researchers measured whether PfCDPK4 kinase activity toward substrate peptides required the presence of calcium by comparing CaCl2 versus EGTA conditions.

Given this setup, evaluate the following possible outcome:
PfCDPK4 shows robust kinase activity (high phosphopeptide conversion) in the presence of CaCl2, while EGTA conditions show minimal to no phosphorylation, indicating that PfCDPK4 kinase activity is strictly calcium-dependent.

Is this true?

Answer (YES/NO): YES